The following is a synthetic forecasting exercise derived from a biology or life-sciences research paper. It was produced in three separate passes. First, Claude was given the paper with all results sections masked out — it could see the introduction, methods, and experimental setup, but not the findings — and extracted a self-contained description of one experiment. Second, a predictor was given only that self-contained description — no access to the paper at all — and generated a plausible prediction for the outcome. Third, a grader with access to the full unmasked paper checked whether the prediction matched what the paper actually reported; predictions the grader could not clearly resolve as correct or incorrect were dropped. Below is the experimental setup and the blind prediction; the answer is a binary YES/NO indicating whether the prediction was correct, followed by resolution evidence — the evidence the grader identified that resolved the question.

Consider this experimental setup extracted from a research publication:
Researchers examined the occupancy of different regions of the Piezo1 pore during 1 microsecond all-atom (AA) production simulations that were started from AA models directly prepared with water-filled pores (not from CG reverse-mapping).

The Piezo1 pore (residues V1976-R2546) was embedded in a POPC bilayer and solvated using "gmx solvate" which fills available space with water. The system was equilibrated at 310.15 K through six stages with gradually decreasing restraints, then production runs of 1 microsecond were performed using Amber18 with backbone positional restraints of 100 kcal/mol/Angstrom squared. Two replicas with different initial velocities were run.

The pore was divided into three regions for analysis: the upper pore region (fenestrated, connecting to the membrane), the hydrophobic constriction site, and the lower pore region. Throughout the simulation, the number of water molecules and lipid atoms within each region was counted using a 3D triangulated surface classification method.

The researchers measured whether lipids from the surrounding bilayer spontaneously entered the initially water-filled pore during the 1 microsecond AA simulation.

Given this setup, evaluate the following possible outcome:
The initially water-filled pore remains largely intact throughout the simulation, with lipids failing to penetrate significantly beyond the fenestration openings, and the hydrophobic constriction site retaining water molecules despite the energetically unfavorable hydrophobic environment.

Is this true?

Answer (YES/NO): NO